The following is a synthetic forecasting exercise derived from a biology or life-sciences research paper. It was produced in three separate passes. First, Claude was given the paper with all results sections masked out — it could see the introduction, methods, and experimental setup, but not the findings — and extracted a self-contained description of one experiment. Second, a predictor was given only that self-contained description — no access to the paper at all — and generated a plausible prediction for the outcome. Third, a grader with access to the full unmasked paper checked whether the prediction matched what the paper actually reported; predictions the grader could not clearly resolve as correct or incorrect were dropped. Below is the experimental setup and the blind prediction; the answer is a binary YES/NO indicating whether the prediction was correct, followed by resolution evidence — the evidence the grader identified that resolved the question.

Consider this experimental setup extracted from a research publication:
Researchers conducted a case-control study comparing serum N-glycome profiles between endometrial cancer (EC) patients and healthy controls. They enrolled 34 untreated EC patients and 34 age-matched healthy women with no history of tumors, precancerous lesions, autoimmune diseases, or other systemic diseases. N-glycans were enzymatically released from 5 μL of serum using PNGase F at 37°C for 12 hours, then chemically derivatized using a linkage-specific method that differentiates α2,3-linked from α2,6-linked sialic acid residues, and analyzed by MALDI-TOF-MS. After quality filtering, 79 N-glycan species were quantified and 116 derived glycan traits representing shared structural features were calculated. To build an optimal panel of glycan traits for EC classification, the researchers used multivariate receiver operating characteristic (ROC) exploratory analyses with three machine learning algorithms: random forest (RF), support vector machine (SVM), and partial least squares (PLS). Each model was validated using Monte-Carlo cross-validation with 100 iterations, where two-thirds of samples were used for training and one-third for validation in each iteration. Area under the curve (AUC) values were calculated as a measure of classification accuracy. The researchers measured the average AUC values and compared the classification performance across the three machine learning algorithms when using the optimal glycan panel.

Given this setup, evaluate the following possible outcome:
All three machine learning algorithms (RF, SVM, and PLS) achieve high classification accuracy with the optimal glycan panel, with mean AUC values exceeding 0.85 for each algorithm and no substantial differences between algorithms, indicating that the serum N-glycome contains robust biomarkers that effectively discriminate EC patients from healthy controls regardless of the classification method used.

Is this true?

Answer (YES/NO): YES